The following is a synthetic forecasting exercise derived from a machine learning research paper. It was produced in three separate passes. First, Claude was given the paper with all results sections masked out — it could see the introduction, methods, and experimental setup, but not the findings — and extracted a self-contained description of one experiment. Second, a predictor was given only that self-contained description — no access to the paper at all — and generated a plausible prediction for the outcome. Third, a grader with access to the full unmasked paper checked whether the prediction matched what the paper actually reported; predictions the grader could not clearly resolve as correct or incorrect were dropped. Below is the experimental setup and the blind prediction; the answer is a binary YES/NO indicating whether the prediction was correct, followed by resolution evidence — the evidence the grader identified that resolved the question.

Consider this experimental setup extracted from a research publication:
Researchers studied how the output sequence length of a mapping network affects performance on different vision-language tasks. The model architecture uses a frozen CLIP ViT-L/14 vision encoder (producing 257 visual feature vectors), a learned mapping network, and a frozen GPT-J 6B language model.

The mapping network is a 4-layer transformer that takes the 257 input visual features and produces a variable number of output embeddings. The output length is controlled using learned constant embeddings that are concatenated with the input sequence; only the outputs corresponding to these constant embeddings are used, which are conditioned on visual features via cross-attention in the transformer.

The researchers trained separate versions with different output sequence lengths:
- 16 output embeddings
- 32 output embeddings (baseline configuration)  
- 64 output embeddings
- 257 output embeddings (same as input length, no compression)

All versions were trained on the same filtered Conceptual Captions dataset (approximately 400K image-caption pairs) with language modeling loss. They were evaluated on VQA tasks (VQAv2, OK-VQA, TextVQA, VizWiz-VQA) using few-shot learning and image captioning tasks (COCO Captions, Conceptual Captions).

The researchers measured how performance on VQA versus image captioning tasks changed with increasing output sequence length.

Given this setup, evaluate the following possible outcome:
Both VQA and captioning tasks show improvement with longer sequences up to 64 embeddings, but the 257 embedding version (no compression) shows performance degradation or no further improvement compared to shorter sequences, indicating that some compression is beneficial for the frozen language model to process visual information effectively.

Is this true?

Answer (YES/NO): NO